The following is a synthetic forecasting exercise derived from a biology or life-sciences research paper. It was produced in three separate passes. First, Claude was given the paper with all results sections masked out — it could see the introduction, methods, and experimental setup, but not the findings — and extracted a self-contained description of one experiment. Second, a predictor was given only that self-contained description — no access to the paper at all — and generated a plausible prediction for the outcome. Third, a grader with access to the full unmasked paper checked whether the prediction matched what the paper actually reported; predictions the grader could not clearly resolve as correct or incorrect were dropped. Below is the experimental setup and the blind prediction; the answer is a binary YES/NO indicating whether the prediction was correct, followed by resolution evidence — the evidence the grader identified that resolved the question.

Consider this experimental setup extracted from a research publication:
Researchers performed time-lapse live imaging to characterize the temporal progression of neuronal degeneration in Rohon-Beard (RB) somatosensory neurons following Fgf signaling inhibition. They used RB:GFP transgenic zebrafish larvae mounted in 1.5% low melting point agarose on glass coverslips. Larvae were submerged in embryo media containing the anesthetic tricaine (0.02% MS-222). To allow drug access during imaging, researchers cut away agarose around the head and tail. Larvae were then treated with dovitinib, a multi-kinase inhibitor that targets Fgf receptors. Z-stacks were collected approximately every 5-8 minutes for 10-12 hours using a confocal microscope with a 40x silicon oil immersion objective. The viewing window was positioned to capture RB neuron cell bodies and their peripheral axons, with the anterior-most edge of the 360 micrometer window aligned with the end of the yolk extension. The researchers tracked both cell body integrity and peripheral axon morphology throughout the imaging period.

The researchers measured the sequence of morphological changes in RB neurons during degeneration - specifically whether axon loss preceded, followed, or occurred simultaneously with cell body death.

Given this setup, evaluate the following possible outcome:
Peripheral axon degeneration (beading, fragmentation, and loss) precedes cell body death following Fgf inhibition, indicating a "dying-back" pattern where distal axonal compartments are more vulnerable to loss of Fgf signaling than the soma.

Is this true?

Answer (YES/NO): NO